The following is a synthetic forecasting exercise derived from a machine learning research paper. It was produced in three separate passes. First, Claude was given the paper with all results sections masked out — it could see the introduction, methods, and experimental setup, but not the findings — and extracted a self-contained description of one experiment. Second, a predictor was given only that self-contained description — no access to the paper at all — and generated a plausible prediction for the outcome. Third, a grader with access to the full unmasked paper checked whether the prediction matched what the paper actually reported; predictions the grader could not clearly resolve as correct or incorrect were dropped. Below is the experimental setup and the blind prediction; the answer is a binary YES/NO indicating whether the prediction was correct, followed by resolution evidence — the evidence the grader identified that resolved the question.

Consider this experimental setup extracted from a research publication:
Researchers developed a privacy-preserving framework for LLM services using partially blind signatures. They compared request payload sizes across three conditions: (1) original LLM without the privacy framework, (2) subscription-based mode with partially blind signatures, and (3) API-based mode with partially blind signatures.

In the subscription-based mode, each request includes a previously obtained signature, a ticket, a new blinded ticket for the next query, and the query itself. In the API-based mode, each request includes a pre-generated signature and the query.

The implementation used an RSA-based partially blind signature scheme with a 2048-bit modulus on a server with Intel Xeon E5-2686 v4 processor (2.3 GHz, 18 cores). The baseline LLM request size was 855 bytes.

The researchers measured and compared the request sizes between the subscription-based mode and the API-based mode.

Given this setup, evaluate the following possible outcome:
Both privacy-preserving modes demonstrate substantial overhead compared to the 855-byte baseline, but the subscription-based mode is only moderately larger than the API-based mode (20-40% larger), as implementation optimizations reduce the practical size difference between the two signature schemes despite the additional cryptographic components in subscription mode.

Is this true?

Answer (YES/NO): YES